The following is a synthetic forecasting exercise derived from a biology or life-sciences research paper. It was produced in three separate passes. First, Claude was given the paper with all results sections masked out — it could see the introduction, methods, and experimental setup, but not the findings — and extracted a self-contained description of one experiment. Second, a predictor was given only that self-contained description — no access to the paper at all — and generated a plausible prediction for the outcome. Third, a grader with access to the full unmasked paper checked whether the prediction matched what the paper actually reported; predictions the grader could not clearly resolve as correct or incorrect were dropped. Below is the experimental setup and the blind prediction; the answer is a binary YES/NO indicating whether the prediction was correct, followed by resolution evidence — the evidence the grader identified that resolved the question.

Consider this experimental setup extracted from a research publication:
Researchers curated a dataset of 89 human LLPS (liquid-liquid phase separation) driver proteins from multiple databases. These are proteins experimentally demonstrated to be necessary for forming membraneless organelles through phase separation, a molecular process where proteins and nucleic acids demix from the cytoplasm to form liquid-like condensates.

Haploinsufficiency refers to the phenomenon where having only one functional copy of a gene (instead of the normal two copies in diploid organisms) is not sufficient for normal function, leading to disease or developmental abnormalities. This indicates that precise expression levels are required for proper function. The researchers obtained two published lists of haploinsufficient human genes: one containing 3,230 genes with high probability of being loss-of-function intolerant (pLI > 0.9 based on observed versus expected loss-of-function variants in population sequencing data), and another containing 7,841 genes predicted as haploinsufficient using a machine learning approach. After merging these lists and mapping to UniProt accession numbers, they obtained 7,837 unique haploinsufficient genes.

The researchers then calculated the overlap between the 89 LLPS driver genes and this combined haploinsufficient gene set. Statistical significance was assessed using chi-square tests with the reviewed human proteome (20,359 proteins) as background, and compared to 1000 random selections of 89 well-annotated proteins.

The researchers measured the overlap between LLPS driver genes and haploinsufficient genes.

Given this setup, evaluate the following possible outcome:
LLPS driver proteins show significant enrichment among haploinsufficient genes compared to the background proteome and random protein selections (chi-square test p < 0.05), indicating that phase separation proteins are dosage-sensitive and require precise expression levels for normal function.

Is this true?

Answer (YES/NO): YES